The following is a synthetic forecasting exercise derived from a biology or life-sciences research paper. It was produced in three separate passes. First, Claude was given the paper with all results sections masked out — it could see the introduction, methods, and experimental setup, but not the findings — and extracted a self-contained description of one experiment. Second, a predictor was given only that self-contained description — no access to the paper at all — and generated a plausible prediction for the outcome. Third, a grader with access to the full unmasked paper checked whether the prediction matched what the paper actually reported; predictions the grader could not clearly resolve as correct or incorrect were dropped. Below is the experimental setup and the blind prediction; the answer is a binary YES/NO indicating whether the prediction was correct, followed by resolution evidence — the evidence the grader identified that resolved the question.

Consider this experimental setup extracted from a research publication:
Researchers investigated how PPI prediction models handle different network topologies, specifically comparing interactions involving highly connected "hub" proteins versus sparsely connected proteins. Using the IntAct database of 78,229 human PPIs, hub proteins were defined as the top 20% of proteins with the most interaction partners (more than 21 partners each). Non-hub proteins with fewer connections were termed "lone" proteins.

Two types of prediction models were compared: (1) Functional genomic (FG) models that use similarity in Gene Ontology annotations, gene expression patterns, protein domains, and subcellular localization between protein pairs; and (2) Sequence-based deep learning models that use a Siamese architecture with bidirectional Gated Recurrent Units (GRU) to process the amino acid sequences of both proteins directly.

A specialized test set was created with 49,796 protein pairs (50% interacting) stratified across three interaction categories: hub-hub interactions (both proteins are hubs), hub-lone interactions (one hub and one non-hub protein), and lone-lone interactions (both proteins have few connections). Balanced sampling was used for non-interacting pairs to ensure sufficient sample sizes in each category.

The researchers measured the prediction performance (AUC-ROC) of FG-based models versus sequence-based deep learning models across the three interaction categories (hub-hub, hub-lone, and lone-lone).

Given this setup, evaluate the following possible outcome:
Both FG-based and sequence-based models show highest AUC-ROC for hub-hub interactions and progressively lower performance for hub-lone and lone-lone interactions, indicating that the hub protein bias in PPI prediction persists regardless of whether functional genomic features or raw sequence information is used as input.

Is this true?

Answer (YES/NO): NO